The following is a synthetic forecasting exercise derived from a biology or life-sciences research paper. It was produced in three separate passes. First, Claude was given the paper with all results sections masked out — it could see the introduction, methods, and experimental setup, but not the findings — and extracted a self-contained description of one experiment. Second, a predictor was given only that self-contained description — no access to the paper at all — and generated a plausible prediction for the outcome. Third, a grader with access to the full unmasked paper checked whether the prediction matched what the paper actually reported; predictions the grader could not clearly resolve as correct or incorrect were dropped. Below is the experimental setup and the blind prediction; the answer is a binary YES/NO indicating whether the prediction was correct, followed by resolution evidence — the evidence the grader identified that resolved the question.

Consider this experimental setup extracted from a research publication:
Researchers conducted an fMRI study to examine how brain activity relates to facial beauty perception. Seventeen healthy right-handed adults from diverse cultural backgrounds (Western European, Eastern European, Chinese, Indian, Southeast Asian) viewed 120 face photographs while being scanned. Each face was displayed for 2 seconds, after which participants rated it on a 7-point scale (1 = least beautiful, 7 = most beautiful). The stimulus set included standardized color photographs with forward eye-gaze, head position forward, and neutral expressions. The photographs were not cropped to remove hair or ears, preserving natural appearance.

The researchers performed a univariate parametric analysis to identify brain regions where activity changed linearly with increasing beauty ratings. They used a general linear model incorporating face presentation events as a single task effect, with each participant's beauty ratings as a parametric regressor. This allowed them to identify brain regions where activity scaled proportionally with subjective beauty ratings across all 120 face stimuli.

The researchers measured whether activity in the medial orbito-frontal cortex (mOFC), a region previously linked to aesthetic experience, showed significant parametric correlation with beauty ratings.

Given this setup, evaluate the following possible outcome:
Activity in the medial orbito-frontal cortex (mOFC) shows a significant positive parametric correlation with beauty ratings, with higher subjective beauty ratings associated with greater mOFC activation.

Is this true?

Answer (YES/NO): YES